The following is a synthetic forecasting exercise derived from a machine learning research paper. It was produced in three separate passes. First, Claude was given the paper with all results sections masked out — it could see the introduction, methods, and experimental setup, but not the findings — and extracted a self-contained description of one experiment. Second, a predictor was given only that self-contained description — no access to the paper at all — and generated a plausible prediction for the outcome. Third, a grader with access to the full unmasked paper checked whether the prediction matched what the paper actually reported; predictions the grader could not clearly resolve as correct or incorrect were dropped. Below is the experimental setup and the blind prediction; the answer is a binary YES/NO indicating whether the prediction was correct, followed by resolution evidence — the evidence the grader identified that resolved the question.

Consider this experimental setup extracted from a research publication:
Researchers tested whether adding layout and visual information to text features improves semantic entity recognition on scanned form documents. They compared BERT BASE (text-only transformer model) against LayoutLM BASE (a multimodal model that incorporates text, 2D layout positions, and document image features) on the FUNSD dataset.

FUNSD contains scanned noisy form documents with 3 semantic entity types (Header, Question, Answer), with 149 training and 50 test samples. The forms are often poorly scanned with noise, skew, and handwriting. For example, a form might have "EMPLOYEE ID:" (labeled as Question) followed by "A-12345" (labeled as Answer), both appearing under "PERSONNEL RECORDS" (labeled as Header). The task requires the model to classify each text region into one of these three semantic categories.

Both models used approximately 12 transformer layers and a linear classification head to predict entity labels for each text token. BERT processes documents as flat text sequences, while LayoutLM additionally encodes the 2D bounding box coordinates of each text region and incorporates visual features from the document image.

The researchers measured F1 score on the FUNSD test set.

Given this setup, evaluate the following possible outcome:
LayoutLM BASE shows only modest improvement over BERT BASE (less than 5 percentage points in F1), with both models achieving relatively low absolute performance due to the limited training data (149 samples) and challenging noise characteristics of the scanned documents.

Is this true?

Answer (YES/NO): NO